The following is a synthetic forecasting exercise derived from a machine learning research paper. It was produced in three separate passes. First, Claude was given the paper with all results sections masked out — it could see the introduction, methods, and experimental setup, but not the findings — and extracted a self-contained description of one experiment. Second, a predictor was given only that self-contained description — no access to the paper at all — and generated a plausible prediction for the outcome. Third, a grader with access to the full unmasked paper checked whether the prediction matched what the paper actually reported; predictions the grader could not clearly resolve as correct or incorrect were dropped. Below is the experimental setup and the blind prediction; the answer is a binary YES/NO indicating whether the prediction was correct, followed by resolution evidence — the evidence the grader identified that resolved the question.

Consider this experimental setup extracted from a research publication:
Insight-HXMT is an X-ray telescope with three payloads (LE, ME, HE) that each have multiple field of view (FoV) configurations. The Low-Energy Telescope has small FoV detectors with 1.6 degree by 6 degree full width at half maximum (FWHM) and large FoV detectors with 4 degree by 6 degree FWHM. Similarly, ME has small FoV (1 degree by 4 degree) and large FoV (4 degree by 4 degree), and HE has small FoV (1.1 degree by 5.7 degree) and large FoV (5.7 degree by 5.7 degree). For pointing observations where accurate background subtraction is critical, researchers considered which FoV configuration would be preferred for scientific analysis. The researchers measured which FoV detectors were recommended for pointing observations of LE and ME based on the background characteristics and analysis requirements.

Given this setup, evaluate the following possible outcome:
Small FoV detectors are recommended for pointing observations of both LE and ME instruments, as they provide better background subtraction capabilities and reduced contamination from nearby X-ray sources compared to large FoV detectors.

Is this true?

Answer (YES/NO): YES